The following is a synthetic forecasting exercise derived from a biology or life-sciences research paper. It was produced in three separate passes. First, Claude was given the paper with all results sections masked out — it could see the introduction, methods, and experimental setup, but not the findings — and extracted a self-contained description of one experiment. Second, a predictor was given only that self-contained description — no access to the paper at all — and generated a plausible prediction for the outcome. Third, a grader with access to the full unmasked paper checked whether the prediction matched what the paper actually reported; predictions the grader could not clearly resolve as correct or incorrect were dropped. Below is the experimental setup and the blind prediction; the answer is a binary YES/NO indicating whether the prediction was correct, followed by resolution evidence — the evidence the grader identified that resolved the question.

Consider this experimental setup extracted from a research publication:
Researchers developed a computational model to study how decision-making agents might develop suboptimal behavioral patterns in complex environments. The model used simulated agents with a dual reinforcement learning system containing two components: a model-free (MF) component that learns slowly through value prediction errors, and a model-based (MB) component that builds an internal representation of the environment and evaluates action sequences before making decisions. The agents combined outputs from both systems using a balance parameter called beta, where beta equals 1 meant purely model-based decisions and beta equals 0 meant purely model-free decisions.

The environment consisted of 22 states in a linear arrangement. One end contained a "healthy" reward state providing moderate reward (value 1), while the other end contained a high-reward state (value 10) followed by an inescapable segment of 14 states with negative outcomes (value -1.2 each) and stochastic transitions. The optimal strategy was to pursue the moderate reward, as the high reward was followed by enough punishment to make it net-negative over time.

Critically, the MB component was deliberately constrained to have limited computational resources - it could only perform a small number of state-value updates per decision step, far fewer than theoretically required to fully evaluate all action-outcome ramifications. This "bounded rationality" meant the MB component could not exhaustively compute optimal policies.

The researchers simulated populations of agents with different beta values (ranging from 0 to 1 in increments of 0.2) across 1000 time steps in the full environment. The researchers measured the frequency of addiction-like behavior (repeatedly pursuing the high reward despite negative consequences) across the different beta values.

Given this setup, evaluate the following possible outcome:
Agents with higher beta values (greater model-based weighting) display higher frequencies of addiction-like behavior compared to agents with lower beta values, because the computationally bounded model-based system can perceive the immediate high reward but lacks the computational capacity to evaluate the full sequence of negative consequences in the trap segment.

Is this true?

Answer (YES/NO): NO